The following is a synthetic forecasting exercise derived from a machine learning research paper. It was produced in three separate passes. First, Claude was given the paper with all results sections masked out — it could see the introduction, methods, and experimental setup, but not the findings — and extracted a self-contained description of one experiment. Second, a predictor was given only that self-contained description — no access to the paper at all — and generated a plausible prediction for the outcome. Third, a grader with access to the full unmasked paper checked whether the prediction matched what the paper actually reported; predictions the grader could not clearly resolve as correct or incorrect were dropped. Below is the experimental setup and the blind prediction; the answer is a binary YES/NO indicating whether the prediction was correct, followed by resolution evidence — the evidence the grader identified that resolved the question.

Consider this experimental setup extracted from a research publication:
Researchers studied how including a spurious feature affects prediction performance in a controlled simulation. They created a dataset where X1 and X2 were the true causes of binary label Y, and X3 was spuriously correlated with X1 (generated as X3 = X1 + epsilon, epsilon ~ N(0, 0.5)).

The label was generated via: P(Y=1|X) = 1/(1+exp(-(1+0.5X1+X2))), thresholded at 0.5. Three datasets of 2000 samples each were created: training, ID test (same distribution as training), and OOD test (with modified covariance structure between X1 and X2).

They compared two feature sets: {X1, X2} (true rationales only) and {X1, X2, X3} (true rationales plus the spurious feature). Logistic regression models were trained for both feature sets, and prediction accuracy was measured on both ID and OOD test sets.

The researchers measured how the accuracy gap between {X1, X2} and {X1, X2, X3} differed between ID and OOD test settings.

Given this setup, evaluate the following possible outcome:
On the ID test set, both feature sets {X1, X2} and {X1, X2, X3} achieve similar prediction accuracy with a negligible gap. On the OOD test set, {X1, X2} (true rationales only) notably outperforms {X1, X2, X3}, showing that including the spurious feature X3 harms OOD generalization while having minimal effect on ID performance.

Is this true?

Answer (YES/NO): YES